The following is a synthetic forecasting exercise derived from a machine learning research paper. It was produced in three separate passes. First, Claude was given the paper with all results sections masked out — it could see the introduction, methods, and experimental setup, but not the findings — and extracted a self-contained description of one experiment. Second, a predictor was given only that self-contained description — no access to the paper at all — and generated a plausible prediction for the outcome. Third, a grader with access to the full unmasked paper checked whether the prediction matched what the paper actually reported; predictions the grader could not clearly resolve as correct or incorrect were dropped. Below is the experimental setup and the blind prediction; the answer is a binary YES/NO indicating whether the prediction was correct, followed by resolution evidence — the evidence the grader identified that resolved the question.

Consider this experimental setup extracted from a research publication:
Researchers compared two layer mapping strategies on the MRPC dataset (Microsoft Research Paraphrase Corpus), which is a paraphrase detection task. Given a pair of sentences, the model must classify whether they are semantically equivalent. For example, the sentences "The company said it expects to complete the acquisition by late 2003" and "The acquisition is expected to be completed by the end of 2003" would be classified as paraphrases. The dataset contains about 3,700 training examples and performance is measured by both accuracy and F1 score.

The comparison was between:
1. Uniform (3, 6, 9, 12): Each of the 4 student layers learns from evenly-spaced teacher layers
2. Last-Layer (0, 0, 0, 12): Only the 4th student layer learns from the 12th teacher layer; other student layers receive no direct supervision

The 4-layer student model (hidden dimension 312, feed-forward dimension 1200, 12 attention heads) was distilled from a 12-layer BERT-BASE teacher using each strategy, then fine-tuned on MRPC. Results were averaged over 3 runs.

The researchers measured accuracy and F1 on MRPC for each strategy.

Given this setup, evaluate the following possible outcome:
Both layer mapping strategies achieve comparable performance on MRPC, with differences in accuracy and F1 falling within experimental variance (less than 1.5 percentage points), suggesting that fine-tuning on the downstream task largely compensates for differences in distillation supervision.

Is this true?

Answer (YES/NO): NO